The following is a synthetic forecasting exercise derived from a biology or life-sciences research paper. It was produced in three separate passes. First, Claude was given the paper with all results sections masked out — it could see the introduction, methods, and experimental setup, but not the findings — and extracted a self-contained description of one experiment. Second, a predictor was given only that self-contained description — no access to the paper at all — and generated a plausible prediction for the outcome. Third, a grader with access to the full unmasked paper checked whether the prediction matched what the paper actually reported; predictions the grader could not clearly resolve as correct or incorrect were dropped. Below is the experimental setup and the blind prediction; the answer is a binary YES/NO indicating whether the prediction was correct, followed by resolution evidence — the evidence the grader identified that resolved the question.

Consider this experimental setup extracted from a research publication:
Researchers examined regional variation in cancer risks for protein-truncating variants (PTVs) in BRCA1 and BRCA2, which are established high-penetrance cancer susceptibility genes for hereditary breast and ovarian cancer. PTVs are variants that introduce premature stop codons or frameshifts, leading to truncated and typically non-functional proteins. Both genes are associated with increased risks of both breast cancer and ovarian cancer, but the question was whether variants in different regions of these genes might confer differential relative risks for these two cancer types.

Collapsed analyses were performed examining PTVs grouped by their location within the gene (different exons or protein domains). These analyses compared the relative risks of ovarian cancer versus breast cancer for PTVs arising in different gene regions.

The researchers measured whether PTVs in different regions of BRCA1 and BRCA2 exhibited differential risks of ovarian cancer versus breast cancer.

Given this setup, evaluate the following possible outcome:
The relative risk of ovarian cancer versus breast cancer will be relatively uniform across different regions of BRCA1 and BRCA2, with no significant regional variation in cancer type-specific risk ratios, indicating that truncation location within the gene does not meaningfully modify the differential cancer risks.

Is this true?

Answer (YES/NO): NO